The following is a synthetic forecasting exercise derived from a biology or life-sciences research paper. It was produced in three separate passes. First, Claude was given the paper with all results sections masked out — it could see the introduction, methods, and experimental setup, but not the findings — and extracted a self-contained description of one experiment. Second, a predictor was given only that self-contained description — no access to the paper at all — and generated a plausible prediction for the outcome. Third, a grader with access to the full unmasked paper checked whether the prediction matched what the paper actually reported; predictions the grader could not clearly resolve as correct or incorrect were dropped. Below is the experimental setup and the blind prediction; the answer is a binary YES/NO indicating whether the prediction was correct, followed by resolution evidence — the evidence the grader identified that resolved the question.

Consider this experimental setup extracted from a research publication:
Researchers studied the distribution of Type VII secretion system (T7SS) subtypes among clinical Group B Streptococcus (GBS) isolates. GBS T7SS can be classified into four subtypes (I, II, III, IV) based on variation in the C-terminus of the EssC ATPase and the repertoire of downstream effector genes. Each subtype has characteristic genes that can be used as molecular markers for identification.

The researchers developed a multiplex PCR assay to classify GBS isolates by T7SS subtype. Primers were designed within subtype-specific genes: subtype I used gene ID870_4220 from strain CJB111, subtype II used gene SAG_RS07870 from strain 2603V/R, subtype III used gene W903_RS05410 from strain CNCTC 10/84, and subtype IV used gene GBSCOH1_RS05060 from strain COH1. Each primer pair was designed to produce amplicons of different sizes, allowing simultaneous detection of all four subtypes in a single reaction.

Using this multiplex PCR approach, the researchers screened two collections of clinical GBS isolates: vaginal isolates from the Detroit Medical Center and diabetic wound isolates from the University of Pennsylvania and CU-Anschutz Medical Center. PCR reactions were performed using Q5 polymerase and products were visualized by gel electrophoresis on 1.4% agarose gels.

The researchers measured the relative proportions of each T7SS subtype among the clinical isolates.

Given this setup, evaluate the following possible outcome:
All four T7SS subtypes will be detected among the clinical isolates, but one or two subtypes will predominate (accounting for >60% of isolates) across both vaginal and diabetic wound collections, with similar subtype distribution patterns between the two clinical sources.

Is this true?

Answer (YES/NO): NO